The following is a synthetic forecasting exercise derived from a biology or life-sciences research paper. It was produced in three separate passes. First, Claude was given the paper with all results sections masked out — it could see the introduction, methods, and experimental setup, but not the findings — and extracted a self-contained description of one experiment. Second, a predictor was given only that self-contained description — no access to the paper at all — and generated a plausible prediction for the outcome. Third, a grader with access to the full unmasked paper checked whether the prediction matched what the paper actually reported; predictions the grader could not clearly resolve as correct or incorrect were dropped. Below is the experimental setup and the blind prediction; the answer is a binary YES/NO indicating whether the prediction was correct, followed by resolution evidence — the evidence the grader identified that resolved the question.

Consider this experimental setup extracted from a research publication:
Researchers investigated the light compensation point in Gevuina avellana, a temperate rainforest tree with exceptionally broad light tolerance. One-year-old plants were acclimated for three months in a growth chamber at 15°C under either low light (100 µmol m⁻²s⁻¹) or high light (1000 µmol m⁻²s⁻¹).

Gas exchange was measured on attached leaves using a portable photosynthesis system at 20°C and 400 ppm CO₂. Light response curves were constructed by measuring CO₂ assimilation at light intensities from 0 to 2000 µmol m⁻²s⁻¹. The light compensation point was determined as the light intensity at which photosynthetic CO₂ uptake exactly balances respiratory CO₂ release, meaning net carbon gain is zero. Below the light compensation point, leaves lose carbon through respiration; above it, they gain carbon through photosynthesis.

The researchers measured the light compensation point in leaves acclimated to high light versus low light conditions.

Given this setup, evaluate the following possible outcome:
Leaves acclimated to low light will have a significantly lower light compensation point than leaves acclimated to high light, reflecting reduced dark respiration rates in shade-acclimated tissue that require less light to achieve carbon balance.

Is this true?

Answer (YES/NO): NO